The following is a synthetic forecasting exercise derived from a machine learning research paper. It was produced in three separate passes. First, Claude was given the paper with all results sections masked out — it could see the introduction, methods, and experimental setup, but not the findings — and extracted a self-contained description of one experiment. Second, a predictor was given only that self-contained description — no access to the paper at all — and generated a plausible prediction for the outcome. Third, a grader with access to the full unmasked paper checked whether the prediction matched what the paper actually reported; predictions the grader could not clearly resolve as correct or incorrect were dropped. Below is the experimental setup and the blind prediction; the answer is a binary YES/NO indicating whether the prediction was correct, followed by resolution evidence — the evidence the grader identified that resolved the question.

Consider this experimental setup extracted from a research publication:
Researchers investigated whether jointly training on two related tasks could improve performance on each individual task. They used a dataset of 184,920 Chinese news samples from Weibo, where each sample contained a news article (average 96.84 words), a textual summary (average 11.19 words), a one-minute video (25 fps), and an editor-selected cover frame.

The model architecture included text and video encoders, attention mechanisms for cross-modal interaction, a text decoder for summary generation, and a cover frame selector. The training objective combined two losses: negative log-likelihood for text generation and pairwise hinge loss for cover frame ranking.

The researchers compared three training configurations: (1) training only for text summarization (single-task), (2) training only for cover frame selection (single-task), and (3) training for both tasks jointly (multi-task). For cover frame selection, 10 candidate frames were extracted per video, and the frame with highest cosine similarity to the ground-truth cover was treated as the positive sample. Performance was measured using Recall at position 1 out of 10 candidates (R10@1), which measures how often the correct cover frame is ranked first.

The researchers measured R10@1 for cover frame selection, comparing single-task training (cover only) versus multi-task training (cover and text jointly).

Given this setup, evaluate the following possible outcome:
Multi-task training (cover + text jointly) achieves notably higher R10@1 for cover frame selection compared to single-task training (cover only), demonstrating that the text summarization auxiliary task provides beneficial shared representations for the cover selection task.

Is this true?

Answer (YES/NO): YES